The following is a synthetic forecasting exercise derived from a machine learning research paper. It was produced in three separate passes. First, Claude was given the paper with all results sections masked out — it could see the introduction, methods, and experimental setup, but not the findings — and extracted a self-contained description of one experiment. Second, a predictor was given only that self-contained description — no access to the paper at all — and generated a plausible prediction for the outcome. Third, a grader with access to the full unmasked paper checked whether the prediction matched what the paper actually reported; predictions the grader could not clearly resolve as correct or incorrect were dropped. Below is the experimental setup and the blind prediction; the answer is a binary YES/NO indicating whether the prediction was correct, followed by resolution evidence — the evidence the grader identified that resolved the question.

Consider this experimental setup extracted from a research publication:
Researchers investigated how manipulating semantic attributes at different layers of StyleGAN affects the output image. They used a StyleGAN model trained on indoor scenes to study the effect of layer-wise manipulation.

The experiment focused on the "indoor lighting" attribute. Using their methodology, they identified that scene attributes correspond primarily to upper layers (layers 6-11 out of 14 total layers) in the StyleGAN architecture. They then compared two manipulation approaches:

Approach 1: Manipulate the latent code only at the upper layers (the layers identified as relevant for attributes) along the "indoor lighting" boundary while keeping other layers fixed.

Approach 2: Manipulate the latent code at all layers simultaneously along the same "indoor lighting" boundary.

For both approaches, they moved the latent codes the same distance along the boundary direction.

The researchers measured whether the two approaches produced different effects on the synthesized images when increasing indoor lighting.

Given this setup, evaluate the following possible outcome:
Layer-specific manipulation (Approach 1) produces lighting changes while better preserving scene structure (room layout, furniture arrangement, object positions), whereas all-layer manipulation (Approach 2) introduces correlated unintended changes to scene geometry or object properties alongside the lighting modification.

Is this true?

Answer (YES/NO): YES